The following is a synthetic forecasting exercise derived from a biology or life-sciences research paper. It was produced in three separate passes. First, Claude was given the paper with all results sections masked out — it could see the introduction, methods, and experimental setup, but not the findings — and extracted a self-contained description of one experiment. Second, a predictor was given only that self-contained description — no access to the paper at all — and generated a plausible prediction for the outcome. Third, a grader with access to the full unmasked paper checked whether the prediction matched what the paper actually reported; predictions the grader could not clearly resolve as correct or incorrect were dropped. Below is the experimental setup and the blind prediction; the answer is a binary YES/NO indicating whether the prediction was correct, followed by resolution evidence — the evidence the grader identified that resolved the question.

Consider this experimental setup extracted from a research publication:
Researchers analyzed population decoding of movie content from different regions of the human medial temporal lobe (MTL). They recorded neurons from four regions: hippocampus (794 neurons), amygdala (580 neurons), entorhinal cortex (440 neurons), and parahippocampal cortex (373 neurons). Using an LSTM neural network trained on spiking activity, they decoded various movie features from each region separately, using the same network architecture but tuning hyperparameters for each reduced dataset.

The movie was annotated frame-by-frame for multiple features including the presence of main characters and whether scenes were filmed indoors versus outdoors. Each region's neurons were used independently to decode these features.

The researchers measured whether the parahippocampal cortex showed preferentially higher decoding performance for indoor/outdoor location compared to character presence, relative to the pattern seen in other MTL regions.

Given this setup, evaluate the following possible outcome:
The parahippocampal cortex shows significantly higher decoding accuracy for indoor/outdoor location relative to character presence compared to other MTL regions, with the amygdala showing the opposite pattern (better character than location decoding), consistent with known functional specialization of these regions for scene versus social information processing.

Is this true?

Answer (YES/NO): NO